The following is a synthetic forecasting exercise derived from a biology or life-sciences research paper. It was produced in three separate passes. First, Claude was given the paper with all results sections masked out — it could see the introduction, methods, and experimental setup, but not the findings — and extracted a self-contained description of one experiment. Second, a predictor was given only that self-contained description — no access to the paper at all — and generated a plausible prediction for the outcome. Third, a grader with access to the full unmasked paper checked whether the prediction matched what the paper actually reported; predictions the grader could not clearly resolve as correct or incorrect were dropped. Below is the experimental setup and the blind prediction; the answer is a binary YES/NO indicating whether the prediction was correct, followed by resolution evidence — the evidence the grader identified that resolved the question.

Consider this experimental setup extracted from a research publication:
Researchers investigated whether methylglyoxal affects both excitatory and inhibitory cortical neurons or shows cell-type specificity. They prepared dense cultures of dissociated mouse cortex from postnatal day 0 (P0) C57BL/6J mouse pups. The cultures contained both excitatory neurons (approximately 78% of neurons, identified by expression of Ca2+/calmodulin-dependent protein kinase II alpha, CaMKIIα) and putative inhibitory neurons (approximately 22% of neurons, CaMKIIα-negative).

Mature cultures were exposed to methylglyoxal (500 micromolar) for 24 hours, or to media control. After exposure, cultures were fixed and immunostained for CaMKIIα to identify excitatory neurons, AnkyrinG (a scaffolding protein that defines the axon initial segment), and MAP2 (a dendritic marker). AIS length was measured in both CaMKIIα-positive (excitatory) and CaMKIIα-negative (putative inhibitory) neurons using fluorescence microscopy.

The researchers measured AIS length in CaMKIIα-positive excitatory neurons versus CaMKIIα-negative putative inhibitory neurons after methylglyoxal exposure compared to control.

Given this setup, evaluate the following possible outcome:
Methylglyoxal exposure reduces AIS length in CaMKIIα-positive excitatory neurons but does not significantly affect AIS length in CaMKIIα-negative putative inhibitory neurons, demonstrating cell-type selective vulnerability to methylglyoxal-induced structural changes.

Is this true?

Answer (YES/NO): NO